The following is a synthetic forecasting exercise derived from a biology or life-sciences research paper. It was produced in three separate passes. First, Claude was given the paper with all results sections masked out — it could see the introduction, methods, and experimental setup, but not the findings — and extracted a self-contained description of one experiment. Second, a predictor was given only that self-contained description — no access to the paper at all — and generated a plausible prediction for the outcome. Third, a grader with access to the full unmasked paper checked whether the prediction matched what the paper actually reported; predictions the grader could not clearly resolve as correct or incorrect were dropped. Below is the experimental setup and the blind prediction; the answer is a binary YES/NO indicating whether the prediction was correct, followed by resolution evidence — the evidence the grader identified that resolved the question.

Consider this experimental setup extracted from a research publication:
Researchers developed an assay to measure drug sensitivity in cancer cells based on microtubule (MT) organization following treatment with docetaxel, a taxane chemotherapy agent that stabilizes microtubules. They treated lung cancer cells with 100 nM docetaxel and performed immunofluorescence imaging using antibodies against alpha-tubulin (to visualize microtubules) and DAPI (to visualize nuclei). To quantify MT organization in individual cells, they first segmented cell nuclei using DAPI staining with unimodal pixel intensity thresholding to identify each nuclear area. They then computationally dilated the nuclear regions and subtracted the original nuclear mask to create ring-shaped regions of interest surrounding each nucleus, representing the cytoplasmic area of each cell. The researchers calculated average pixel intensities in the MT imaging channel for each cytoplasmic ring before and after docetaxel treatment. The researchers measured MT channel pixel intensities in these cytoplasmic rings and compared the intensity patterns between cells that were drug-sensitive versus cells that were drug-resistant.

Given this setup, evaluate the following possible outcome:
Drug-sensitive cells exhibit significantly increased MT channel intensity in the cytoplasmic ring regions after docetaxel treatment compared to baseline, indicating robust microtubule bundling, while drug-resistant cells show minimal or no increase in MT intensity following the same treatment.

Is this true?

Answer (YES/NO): YES